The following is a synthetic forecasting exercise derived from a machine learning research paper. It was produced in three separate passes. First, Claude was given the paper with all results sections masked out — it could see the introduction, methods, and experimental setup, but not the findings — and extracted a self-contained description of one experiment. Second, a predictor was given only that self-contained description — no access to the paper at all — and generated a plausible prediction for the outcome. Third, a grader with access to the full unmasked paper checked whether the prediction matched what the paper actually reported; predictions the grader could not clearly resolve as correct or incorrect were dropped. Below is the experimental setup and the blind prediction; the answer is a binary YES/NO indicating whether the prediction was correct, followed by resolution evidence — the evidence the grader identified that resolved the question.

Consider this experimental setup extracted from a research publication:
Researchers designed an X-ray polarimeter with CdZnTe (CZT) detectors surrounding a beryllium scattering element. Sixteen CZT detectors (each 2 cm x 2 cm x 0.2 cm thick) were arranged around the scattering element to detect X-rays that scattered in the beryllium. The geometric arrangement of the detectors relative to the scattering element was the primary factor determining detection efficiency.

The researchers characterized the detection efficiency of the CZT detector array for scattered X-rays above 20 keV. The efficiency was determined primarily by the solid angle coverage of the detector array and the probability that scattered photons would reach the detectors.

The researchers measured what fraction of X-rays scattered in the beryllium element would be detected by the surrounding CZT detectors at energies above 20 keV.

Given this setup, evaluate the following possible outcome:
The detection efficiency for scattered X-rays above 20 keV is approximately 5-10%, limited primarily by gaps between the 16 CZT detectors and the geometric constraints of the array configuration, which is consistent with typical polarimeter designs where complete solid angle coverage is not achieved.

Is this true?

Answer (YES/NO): NO